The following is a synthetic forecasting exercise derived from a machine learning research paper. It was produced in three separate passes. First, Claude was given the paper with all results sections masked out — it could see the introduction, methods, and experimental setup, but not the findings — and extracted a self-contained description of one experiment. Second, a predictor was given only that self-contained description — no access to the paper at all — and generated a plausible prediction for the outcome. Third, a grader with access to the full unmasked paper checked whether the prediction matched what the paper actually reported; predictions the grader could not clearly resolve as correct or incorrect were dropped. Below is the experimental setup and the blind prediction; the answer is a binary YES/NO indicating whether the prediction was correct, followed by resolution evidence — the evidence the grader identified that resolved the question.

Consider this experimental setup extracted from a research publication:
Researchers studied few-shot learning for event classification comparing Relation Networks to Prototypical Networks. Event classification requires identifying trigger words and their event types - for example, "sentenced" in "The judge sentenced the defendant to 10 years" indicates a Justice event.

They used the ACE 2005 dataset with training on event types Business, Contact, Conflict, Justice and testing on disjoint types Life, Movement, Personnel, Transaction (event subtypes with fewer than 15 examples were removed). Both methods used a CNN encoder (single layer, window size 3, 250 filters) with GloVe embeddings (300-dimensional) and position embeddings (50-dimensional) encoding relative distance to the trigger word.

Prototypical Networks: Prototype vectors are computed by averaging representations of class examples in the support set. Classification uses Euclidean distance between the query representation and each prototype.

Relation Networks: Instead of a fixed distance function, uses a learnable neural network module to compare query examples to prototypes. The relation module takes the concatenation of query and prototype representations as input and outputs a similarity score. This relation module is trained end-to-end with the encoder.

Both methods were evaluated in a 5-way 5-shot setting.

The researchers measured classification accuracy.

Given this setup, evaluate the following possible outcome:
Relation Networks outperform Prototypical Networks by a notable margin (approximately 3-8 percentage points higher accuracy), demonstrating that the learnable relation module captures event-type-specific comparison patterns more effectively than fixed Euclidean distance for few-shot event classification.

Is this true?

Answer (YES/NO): NO